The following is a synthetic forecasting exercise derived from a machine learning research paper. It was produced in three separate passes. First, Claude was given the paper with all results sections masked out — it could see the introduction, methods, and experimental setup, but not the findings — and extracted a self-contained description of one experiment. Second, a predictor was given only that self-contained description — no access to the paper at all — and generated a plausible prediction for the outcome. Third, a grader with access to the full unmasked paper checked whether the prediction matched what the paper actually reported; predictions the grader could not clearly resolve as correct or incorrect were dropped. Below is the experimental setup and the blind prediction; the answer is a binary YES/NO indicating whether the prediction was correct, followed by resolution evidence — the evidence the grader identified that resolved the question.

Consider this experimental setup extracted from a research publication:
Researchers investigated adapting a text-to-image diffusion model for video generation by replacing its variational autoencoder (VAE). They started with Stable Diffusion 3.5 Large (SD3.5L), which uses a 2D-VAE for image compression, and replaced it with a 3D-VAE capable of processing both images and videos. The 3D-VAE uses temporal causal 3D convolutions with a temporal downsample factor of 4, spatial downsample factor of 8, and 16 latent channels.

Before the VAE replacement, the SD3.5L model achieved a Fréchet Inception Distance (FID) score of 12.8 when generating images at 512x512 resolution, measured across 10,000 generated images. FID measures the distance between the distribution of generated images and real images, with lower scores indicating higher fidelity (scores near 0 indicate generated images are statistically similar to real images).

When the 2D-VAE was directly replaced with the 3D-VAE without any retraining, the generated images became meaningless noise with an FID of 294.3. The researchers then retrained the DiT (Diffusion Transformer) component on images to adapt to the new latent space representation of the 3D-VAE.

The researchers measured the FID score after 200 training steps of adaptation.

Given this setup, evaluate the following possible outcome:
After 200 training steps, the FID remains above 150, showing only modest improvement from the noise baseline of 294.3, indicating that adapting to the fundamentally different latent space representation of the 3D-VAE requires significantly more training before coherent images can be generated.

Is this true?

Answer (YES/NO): NO